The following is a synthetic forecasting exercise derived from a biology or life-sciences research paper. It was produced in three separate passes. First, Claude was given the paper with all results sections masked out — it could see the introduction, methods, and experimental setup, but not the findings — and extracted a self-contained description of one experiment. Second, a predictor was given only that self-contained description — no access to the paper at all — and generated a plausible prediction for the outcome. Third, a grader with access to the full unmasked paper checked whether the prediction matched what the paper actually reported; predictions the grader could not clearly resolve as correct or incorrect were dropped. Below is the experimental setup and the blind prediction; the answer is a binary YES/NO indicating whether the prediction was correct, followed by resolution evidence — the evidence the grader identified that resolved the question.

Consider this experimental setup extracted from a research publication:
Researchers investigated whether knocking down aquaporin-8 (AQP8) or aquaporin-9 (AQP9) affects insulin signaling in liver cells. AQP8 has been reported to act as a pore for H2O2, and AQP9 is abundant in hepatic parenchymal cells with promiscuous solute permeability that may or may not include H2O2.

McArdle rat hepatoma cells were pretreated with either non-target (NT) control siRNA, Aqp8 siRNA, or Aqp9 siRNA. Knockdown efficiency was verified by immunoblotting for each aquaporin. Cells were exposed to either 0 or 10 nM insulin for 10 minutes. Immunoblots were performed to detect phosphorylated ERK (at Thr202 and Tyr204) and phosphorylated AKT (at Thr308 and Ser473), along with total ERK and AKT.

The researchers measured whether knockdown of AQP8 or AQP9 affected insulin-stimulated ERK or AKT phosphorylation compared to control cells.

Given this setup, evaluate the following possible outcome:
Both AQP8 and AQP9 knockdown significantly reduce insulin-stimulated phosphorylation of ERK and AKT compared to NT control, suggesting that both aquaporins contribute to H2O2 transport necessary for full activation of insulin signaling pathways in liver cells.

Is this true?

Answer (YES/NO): NO